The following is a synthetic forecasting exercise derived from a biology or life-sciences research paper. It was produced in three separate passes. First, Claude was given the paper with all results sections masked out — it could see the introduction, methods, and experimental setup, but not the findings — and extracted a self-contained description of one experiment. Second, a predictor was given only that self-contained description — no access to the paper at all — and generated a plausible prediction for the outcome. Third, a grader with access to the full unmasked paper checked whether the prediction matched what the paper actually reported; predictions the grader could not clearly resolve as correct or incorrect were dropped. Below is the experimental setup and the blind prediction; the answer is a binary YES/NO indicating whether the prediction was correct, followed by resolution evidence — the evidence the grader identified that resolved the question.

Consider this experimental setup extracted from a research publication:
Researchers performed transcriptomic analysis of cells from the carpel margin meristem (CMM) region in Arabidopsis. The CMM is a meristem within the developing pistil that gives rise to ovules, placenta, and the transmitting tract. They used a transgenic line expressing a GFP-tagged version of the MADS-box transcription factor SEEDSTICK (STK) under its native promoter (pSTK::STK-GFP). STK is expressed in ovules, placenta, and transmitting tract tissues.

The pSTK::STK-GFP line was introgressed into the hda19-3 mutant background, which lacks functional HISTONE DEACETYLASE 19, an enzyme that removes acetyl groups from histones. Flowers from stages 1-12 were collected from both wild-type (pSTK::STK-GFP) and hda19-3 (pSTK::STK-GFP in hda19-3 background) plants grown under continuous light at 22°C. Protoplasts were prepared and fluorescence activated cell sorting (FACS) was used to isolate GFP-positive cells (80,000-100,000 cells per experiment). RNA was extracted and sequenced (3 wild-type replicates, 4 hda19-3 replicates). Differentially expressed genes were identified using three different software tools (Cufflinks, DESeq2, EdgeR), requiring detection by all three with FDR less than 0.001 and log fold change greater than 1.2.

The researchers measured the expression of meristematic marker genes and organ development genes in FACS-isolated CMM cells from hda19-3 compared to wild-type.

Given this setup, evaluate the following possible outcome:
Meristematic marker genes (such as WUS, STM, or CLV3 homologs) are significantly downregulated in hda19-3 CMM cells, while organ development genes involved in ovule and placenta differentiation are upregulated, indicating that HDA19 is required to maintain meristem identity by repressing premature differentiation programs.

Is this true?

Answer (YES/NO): NO